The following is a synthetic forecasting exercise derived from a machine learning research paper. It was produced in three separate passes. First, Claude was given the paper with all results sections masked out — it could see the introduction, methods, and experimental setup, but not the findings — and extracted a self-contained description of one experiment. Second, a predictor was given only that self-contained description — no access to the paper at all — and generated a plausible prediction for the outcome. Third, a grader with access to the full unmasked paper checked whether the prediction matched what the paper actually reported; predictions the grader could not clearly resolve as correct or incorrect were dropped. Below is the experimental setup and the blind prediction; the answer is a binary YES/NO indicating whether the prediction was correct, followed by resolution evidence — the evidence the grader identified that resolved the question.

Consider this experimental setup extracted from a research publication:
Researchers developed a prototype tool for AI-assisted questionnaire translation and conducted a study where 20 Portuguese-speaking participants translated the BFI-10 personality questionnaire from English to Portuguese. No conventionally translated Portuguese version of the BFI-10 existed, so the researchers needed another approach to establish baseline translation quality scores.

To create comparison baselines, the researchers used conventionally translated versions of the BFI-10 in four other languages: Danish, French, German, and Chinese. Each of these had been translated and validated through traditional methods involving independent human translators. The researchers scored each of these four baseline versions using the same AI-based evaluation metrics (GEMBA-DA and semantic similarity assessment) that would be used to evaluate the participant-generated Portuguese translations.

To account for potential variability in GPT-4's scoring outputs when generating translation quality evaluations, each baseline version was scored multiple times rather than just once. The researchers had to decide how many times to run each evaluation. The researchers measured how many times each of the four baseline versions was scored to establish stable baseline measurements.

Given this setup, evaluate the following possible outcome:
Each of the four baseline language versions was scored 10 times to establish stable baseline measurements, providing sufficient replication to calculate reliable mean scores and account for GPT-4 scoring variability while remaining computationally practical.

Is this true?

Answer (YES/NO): NO